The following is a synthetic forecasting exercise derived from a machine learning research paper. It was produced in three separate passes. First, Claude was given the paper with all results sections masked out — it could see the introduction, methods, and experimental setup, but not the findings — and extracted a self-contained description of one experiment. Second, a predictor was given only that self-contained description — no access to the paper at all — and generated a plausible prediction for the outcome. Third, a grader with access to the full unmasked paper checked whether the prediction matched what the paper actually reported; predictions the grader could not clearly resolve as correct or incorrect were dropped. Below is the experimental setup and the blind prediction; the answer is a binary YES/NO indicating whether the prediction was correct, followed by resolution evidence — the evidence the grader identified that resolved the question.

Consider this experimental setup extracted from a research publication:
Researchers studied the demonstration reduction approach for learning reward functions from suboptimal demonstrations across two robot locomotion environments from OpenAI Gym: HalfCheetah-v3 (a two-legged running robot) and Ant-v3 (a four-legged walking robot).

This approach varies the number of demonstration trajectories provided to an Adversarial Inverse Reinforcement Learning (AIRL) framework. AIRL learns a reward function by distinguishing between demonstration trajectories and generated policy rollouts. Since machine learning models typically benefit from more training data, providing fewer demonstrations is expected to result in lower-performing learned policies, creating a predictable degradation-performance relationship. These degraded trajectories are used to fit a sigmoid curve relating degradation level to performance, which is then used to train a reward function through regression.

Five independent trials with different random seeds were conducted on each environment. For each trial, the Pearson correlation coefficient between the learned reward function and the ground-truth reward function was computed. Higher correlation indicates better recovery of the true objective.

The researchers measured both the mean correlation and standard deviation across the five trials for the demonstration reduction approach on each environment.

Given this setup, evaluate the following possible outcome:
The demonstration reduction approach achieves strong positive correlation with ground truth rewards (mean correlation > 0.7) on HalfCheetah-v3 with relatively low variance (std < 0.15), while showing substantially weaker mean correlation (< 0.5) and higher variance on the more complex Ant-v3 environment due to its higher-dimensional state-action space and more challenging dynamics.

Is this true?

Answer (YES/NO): NO